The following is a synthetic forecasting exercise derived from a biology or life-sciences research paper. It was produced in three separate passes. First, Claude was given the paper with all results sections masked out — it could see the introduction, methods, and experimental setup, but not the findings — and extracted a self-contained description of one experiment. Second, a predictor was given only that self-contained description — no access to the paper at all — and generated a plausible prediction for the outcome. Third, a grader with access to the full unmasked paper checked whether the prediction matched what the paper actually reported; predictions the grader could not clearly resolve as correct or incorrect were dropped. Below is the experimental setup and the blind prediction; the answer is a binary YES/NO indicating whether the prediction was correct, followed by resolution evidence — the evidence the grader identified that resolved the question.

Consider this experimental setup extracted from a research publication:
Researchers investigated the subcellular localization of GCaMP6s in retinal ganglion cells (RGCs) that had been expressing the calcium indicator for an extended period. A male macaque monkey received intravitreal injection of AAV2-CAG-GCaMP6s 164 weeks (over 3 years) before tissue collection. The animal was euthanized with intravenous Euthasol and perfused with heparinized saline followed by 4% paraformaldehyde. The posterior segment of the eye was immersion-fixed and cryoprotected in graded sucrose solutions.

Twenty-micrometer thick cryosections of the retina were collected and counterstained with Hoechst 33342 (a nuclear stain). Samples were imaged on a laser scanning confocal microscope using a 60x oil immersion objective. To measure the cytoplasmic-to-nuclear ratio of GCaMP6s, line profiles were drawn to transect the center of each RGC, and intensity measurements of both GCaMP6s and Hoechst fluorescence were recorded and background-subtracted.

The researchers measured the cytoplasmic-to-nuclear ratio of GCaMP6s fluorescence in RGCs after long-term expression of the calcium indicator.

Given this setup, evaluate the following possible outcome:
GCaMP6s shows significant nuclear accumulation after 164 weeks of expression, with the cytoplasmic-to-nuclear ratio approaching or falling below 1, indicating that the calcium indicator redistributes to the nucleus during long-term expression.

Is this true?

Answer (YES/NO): NO